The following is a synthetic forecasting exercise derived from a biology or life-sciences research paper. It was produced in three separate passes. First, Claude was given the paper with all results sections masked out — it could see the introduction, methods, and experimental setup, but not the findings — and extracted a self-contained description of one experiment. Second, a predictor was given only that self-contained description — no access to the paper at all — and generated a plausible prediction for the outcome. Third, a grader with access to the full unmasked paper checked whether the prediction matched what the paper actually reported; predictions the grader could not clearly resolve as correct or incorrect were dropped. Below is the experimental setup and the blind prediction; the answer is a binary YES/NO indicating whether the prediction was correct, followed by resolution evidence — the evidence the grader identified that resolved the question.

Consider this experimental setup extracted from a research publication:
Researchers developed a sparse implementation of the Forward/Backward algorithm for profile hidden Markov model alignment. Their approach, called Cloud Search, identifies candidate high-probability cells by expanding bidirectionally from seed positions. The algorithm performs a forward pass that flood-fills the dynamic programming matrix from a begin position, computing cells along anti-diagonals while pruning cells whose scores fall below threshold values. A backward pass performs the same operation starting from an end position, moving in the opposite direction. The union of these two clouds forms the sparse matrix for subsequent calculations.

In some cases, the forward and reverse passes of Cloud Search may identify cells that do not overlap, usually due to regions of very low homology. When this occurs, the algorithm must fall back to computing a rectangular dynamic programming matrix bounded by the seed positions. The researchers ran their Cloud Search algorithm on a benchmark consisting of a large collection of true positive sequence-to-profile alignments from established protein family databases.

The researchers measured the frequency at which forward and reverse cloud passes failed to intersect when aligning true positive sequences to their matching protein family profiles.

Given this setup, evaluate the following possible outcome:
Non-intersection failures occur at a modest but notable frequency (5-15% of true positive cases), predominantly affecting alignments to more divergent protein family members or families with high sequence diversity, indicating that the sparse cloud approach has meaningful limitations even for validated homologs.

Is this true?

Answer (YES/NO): NO